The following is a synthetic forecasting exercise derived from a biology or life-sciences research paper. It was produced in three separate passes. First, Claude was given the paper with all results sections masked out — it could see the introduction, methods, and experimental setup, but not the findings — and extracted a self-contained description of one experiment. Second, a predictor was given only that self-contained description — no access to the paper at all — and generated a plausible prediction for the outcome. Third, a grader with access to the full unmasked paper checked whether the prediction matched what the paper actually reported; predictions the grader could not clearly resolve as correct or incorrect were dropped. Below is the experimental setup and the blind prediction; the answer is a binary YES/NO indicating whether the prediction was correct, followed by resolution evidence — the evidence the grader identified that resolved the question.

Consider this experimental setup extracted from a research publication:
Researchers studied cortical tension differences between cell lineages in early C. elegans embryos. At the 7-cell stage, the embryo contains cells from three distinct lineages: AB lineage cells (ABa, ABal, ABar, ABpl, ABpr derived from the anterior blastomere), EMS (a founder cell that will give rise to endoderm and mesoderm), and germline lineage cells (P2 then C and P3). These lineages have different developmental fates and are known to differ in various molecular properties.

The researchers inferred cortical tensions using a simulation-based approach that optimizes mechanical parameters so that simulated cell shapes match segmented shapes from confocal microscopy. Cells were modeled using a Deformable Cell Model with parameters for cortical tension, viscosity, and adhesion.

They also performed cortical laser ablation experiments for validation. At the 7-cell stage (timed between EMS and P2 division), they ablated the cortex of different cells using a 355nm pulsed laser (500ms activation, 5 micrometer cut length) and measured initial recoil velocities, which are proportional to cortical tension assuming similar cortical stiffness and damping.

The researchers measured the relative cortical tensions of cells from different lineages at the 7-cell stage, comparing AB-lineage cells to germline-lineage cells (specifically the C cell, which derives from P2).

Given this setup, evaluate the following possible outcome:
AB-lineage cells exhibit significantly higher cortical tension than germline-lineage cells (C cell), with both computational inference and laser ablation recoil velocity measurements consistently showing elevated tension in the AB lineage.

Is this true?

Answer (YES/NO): NO